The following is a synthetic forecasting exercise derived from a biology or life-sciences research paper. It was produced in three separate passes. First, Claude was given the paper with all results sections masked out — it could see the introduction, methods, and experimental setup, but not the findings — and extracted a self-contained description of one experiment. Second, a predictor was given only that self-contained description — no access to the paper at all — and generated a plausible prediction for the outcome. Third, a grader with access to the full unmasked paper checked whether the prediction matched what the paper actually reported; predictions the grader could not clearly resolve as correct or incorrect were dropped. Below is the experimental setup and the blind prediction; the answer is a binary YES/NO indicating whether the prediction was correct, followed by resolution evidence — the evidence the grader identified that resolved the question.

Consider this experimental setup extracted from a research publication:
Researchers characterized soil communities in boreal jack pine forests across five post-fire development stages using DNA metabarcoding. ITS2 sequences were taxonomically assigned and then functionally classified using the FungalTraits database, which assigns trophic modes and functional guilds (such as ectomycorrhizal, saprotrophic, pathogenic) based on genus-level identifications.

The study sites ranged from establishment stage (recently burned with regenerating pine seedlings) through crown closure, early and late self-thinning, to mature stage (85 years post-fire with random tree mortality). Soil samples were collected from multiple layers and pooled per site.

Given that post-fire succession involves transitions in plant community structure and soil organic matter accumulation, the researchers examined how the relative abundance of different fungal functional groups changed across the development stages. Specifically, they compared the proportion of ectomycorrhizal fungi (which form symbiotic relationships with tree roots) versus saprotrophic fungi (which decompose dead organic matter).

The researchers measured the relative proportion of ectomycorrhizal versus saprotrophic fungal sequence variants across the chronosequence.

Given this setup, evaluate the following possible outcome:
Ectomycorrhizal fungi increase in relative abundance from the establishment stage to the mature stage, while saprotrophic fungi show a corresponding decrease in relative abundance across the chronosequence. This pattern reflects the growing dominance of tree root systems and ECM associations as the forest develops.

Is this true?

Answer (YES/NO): NO